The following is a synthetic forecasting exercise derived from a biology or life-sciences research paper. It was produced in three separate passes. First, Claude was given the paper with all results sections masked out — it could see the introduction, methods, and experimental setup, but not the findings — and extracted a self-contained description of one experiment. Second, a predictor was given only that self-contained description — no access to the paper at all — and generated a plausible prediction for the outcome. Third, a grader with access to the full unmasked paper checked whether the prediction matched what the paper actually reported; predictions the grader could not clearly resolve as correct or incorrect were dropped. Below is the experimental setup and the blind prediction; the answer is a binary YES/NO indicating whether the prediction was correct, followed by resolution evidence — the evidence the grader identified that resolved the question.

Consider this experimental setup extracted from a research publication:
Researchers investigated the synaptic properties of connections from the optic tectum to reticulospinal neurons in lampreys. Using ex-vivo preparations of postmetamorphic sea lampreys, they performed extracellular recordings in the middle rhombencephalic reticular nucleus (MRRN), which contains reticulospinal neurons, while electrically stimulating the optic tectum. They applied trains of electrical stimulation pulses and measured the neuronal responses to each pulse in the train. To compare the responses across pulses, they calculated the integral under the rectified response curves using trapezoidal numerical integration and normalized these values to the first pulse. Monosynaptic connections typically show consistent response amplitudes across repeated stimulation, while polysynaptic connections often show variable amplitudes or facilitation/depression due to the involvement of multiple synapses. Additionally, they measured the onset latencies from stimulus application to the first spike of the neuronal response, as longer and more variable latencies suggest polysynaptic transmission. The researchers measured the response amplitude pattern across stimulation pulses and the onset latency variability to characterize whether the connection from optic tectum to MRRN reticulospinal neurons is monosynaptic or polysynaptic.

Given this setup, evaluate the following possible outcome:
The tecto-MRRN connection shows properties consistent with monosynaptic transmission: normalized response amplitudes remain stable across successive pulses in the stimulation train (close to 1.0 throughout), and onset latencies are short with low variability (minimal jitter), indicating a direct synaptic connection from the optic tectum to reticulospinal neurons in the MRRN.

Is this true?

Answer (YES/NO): NO